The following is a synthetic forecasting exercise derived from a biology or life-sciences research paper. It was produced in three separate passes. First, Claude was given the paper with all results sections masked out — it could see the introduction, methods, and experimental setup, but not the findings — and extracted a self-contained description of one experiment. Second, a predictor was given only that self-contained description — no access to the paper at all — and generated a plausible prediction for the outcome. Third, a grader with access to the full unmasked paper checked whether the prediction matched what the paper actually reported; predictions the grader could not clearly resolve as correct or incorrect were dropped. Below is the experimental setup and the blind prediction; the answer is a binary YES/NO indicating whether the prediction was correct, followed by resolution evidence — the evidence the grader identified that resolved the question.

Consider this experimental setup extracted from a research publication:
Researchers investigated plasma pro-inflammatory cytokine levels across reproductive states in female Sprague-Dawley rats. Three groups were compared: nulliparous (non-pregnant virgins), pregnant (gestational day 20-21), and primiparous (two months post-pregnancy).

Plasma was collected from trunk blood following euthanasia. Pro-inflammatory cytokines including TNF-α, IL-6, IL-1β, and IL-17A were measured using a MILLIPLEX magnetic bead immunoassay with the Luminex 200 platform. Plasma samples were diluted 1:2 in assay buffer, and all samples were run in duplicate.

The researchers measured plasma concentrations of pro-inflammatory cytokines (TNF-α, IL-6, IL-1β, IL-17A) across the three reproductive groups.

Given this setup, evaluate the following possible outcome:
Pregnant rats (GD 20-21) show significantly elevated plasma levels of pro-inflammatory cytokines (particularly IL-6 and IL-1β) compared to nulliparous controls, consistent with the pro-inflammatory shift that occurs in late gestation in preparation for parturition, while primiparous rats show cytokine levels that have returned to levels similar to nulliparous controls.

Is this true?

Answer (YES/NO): YES